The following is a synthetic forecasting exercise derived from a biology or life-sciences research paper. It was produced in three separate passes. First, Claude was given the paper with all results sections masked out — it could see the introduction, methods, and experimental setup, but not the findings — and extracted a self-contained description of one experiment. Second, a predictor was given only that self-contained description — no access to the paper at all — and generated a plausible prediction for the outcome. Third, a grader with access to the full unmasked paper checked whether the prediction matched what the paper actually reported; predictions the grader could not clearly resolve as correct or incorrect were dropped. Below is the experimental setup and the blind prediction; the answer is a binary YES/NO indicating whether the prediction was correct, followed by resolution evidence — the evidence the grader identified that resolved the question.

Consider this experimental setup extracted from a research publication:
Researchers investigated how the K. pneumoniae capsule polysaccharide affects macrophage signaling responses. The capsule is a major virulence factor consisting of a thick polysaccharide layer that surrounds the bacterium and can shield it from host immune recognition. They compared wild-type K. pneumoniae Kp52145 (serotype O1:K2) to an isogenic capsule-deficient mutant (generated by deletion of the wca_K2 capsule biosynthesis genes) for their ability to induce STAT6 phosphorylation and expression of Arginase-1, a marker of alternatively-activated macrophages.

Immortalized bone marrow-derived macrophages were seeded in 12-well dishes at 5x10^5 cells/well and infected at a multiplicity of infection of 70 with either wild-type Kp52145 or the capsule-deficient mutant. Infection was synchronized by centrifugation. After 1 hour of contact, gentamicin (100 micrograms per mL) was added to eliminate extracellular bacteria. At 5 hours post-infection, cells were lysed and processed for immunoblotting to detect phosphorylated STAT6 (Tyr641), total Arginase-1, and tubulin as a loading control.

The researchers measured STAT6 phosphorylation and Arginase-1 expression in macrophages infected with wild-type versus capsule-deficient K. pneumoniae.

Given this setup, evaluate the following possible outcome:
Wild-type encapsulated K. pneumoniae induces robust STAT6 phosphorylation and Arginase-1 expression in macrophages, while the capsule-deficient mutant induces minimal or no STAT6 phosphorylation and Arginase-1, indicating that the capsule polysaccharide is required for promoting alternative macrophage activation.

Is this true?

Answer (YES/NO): YES